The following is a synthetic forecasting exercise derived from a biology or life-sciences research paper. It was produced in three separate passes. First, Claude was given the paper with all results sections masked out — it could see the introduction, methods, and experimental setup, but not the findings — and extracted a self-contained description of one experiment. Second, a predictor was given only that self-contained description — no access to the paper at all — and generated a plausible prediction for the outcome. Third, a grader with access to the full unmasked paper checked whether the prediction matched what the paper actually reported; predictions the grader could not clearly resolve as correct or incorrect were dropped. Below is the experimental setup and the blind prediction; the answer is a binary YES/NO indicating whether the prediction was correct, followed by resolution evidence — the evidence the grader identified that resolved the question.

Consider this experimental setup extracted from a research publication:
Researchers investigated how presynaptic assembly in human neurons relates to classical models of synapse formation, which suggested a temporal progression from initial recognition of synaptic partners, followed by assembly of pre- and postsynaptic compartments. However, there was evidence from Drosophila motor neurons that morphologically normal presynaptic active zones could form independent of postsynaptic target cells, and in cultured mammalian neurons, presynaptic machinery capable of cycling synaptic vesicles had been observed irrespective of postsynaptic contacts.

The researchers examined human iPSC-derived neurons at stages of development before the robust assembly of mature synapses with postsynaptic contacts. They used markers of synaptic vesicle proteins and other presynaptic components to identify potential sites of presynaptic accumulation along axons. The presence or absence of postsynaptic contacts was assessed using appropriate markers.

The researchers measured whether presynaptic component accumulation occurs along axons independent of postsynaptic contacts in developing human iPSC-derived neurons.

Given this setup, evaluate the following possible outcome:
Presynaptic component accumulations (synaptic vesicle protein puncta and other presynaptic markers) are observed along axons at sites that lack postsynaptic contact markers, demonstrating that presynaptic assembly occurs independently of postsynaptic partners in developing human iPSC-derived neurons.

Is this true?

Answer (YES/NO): YES